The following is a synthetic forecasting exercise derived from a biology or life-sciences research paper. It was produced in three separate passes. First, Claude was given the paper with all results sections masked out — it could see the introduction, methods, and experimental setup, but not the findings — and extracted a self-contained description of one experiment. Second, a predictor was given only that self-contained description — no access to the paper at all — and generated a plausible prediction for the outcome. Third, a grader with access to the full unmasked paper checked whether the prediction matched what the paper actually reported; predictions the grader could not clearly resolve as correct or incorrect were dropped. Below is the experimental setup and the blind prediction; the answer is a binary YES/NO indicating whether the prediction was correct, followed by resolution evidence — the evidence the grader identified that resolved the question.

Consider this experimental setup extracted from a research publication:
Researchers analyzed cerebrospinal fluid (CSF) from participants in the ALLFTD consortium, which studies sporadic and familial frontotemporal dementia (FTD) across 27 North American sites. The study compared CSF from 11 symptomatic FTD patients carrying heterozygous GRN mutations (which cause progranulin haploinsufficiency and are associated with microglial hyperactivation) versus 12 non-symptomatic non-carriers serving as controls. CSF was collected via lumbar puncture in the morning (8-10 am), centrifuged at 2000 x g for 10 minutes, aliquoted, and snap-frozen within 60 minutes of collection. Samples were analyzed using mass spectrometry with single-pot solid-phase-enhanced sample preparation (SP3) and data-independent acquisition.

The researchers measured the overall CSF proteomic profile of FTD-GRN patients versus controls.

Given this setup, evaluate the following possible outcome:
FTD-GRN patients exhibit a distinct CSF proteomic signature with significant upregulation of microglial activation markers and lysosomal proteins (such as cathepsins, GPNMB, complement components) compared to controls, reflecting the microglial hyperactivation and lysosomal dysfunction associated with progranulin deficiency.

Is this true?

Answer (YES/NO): NO